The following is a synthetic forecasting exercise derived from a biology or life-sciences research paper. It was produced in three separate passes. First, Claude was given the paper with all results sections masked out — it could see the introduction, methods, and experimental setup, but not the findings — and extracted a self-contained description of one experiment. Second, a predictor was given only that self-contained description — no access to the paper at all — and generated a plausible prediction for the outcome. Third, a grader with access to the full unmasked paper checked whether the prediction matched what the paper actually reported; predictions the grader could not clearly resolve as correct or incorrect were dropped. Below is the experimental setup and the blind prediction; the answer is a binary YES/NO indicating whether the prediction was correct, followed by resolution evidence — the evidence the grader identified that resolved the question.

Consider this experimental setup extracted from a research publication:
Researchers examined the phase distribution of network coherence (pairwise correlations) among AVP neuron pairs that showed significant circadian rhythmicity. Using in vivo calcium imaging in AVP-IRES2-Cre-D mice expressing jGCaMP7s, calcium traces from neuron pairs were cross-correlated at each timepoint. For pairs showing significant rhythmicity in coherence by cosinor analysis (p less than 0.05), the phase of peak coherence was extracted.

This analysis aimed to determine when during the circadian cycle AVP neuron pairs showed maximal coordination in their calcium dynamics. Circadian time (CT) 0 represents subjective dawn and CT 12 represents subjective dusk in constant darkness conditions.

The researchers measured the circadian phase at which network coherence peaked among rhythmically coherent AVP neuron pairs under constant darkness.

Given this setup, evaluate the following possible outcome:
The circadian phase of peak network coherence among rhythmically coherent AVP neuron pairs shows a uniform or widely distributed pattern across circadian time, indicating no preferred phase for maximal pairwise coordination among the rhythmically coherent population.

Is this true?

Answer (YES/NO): NO